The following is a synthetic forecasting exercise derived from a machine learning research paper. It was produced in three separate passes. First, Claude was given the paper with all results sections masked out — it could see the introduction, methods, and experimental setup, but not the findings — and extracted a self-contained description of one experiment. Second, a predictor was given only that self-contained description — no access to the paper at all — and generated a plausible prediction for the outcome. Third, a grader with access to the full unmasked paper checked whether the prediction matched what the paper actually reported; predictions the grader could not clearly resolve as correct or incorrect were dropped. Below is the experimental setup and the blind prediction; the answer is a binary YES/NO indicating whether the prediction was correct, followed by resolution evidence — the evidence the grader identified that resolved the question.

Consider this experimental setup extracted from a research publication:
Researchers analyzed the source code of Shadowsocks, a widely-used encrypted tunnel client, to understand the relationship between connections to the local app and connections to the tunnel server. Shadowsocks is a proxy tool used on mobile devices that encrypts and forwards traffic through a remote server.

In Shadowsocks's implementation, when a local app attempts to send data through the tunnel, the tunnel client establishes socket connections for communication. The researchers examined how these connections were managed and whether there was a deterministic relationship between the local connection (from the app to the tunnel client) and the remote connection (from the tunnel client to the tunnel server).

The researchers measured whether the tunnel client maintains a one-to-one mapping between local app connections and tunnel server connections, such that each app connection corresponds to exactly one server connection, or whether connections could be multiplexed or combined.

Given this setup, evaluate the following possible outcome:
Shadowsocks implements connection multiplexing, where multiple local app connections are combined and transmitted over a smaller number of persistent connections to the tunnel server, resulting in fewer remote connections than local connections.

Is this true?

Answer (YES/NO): NO